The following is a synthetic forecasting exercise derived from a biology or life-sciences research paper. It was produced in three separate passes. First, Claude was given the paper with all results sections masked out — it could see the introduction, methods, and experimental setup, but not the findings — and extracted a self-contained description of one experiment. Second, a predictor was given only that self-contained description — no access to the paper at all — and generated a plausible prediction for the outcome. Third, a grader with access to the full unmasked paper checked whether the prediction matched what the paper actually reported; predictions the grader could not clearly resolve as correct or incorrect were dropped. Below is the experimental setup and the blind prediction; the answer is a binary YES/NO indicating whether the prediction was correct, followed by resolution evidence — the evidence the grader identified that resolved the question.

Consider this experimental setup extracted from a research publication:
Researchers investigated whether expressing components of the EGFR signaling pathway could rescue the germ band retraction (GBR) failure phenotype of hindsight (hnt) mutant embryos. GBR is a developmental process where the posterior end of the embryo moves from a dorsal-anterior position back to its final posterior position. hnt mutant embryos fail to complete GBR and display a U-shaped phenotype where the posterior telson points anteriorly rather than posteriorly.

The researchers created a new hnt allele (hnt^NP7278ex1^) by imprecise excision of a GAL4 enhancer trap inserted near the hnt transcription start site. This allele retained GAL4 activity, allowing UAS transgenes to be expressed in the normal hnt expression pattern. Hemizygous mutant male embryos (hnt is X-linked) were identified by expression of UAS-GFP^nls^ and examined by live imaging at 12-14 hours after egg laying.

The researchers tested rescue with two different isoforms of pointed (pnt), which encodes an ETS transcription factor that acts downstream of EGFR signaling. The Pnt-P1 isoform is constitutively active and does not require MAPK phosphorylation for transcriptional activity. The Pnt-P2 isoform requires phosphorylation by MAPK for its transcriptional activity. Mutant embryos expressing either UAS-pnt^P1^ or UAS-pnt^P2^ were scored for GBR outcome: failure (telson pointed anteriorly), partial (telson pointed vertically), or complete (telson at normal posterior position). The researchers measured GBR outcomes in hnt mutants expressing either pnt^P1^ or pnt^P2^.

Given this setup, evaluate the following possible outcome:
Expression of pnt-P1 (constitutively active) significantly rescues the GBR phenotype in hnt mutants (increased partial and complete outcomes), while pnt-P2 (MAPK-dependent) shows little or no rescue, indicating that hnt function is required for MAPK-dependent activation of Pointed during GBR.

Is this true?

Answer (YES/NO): YES